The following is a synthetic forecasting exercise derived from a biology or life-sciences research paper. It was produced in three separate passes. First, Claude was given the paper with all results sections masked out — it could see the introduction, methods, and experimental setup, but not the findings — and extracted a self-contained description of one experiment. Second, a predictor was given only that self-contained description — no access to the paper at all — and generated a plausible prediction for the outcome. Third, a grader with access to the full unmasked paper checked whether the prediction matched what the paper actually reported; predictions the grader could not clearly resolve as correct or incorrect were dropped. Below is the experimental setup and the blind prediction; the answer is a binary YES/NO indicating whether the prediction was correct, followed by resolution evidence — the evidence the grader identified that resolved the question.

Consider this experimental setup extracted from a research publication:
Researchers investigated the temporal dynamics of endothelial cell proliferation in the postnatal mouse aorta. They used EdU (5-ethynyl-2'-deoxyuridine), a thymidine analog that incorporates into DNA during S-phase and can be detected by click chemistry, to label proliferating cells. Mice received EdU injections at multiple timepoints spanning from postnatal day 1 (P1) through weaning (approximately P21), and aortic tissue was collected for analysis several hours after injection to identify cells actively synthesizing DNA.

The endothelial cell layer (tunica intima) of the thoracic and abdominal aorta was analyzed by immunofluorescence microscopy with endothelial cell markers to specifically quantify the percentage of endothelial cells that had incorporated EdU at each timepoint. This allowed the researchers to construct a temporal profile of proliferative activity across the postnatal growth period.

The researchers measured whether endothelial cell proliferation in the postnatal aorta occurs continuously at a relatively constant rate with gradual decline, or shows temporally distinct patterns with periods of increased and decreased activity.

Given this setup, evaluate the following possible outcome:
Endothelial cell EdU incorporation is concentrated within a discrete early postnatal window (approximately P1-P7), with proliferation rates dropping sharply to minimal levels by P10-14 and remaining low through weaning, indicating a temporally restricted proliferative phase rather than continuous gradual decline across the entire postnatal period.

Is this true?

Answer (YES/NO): NO